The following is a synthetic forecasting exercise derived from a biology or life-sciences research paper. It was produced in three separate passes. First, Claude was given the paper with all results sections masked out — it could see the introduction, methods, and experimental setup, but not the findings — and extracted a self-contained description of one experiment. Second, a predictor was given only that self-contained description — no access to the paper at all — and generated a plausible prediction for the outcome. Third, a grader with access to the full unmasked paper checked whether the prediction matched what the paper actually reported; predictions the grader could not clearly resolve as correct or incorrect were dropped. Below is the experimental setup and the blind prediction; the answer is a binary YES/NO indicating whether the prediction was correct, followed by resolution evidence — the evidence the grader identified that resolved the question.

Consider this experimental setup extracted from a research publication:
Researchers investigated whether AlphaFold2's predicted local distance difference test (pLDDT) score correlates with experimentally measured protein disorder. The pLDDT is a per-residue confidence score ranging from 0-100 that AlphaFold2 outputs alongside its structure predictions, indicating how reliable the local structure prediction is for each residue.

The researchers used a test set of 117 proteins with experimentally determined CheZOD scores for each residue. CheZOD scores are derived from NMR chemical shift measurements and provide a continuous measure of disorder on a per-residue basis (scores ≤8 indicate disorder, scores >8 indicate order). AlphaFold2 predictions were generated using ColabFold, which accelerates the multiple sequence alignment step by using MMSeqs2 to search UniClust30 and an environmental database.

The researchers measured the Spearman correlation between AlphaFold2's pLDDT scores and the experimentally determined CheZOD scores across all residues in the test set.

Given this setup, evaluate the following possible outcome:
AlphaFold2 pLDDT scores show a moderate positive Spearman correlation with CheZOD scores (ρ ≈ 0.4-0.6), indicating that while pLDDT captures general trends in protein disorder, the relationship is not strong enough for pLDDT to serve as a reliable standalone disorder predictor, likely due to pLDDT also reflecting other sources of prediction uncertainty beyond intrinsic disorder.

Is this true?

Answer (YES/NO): YES